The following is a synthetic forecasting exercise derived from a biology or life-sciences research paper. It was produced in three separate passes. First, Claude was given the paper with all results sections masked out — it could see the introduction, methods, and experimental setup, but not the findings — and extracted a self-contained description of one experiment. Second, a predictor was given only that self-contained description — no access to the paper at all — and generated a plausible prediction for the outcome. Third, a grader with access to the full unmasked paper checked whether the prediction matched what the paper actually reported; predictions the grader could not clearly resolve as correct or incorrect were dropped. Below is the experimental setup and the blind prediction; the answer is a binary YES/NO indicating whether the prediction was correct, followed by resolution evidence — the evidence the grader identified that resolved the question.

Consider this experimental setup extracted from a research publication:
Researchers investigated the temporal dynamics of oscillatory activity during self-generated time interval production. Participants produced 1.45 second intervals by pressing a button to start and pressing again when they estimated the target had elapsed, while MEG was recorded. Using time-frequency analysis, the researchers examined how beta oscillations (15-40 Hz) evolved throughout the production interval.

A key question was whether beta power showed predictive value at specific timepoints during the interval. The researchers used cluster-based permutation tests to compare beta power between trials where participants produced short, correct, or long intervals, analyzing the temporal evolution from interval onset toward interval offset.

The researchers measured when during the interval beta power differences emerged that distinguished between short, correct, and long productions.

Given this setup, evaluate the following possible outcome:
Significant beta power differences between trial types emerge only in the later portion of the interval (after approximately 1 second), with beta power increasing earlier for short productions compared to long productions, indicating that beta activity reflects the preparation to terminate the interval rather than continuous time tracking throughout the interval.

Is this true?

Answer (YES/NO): NO